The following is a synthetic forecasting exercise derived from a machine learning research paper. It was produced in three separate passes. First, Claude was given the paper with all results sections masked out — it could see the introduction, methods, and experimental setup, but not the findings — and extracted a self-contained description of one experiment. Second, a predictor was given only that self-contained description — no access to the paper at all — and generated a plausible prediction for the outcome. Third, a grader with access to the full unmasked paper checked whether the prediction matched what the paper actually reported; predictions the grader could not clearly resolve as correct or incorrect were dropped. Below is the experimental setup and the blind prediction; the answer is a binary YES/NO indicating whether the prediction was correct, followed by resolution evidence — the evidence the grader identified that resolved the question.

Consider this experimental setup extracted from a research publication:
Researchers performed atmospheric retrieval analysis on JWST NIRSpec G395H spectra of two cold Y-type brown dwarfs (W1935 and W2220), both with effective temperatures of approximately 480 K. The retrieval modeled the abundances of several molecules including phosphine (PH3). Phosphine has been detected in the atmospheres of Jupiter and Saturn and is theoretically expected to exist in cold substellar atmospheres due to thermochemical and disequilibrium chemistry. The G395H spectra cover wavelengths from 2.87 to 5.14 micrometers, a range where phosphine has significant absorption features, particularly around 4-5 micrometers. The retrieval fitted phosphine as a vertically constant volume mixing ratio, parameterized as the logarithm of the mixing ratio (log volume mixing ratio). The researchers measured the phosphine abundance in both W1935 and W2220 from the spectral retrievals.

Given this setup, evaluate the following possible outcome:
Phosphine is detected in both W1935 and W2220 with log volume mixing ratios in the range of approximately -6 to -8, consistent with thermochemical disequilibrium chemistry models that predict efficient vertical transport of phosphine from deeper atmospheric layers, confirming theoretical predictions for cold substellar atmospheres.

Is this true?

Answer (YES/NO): NO